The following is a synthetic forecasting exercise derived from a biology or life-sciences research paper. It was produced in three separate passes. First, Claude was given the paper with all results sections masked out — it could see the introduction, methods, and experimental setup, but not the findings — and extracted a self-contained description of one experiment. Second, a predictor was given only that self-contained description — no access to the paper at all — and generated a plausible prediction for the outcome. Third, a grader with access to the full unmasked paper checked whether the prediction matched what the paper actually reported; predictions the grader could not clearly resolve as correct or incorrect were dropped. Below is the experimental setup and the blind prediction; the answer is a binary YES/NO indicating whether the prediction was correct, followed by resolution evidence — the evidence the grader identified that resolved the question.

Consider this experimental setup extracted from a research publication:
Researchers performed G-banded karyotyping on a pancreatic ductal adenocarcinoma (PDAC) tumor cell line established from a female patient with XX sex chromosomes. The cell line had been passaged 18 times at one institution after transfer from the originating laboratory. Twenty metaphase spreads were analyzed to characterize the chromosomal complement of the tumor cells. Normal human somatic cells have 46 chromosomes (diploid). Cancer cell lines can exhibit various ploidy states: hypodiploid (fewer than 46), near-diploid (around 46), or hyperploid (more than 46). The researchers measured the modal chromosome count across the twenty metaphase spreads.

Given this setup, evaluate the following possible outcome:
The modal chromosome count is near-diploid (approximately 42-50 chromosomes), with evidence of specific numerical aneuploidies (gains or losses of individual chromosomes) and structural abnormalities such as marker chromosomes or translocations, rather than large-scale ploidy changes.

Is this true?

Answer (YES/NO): NO